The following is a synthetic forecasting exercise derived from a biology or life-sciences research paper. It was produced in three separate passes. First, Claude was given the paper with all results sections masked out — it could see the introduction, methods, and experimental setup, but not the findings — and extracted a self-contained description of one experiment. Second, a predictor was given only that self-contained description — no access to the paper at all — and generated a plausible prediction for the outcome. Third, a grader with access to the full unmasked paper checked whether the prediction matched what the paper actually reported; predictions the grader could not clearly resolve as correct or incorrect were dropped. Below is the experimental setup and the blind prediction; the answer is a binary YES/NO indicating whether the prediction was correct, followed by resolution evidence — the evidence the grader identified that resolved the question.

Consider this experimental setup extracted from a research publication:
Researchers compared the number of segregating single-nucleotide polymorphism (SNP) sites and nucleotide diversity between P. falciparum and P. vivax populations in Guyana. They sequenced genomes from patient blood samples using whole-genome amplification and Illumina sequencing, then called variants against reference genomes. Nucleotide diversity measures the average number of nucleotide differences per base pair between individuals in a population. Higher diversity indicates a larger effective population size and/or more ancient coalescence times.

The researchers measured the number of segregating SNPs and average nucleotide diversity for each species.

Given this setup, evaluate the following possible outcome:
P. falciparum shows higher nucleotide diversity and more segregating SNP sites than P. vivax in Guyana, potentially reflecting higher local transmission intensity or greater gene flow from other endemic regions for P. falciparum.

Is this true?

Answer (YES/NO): NO